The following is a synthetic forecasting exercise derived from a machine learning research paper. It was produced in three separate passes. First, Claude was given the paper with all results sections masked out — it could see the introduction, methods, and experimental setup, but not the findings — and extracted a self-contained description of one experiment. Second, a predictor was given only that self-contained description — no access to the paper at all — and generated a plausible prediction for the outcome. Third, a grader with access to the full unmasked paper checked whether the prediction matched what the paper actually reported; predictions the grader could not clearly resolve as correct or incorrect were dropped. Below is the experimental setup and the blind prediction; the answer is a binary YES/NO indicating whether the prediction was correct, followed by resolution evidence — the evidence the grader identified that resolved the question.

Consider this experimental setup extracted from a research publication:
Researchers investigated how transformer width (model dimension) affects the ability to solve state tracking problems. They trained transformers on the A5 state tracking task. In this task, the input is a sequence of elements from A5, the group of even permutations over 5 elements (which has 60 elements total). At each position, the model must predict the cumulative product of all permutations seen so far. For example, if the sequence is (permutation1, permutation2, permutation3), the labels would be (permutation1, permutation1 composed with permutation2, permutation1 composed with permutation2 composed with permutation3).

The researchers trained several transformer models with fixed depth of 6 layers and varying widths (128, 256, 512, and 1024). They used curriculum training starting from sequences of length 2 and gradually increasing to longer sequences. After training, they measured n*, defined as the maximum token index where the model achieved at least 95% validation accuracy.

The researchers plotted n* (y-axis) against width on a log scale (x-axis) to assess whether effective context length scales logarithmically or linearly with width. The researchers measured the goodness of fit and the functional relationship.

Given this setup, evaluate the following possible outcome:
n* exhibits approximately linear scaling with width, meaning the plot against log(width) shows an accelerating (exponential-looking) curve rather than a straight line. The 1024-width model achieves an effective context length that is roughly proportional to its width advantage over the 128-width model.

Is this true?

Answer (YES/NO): NO